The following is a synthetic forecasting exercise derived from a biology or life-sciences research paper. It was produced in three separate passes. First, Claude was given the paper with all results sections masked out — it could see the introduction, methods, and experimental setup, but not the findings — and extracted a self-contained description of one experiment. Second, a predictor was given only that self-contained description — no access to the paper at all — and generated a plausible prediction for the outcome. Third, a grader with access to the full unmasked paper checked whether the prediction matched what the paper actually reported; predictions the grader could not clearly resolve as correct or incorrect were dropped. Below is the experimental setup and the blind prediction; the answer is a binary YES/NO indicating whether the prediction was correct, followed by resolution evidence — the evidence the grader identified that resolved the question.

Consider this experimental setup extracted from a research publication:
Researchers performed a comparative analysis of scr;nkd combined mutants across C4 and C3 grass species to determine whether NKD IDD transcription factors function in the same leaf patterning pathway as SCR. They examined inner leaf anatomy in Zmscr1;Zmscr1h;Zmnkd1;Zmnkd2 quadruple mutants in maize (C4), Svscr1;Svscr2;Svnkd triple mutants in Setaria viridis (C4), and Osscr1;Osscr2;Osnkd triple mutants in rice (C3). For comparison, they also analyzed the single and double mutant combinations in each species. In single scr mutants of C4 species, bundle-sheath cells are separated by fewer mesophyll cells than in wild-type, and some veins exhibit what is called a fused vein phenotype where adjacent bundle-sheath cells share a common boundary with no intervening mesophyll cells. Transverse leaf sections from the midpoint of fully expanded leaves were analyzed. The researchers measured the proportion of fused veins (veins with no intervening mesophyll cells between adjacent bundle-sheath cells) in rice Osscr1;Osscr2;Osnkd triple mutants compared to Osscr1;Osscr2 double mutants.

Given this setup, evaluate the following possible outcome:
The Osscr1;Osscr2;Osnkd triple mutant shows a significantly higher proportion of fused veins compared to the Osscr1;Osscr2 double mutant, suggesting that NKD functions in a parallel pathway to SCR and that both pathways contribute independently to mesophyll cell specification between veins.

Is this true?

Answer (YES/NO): NO